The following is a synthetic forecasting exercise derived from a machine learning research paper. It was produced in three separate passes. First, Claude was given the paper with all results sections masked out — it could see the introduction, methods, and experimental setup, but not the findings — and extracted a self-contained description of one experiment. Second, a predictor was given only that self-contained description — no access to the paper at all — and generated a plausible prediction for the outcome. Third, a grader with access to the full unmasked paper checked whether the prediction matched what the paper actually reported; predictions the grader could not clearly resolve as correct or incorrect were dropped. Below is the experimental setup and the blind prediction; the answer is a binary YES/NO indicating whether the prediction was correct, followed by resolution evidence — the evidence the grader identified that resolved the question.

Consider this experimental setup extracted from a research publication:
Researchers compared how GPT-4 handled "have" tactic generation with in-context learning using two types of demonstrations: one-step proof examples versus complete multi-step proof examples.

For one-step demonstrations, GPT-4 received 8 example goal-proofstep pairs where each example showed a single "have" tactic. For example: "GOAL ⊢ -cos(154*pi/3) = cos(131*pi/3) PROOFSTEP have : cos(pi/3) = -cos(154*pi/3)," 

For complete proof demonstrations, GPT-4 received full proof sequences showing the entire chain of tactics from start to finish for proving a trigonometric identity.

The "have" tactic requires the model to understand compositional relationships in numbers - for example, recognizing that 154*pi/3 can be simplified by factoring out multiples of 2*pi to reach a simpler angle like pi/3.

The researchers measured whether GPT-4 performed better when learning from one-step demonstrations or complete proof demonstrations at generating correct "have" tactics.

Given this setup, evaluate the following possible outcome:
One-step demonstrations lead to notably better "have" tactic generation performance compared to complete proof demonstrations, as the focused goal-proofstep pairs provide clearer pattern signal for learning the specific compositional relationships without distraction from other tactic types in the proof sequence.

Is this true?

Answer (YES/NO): YES